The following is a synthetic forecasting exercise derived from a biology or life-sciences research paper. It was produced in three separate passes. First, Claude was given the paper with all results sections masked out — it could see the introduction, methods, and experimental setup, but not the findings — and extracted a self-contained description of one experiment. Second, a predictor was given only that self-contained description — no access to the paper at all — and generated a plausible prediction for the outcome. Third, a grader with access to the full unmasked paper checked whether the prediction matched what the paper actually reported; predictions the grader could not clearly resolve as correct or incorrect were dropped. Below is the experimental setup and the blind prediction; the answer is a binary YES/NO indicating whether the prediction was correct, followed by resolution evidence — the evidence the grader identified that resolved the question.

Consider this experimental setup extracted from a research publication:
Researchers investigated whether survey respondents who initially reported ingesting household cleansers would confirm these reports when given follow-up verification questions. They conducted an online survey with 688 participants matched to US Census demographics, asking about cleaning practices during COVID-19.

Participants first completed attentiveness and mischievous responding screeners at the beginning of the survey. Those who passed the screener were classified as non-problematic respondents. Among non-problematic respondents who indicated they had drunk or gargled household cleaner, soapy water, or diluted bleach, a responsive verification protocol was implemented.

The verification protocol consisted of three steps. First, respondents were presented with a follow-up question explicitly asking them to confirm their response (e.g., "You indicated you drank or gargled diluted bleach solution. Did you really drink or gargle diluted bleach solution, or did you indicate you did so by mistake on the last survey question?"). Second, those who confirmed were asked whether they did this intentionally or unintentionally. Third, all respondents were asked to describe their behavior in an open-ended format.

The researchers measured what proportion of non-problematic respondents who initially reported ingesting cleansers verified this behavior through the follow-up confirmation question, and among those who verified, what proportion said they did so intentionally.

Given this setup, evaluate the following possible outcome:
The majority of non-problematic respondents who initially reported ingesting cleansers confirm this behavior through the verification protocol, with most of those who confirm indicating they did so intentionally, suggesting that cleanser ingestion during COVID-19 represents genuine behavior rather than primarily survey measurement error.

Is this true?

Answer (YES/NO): NO